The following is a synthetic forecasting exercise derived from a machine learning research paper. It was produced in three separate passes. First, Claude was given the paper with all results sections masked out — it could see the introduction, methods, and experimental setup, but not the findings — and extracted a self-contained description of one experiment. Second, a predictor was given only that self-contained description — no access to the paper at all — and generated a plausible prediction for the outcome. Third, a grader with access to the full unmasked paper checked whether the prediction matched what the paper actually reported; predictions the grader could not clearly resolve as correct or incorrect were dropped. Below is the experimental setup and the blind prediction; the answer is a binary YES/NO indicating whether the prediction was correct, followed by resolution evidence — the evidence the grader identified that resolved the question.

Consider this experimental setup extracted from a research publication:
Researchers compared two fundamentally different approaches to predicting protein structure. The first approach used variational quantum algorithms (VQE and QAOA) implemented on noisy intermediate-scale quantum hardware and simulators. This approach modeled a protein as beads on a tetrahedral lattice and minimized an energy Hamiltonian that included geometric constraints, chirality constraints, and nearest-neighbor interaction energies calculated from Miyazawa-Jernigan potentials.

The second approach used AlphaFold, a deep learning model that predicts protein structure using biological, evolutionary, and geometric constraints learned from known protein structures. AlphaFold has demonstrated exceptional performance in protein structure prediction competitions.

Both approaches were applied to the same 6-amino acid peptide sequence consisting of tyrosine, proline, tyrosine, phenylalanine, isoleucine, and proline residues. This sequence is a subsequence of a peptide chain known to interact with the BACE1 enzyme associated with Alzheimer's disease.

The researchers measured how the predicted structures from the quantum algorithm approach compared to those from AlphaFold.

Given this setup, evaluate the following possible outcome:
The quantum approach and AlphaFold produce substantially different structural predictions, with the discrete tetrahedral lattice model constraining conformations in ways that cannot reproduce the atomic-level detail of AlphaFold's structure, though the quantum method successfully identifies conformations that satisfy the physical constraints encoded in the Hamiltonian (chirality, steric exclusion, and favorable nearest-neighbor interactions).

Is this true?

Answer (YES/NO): NO